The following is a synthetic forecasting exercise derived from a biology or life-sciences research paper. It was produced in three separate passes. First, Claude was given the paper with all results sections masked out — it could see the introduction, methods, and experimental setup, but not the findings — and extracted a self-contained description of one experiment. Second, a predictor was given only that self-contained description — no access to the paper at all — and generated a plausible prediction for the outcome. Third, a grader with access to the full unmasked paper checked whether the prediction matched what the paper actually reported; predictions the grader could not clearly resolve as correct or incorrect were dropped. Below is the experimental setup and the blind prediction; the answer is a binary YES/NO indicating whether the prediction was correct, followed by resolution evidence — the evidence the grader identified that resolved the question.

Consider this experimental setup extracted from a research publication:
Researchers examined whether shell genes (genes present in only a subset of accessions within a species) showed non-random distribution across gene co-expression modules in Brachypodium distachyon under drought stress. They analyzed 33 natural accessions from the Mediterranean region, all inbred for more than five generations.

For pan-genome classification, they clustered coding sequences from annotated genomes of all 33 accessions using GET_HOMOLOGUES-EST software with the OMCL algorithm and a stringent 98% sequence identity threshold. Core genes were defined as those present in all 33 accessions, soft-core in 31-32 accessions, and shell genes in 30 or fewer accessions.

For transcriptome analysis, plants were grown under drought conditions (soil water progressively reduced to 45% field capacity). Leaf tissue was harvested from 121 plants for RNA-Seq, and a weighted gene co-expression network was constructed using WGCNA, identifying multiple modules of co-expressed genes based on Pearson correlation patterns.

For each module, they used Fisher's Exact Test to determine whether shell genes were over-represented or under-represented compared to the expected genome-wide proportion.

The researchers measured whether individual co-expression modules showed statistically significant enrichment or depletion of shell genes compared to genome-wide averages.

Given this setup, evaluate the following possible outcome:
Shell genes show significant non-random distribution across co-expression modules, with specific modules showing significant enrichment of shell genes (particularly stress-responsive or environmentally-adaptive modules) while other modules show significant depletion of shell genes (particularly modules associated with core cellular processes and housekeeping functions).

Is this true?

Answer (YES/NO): NO